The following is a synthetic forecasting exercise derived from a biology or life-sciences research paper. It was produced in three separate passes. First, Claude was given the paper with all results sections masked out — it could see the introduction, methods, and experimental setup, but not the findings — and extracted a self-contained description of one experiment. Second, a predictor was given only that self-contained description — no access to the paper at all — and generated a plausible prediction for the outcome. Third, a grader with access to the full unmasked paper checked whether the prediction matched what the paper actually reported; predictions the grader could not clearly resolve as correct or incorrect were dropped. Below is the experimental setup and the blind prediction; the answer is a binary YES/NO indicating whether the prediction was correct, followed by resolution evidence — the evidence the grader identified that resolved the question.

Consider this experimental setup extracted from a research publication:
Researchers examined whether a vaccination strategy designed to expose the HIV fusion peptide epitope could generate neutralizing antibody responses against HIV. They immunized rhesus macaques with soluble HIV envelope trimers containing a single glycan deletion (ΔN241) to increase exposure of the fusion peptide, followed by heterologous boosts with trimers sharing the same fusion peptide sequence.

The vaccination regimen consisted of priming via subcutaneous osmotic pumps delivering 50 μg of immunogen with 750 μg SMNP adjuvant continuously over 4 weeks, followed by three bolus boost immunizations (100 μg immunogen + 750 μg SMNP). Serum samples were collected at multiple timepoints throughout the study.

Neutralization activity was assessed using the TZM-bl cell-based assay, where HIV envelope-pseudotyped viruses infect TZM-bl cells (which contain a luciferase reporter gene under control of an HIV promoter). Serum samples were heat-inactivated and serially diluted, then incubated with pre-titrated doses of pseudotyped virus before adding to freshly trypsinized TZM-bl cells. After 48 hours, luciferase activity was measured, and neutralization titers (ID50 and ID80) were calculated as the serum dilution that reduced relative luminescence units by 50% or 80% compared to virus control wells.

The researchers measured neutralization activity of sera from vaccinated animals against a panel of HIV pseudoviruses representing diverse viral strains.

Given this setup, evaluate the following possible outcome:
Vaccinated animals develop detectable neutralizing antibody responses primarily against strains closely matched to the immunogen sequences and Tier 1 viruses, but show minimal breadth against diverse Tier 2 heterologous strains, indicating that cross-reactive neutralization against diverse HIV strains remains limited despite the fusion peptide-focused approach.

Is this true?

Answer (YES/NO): YES